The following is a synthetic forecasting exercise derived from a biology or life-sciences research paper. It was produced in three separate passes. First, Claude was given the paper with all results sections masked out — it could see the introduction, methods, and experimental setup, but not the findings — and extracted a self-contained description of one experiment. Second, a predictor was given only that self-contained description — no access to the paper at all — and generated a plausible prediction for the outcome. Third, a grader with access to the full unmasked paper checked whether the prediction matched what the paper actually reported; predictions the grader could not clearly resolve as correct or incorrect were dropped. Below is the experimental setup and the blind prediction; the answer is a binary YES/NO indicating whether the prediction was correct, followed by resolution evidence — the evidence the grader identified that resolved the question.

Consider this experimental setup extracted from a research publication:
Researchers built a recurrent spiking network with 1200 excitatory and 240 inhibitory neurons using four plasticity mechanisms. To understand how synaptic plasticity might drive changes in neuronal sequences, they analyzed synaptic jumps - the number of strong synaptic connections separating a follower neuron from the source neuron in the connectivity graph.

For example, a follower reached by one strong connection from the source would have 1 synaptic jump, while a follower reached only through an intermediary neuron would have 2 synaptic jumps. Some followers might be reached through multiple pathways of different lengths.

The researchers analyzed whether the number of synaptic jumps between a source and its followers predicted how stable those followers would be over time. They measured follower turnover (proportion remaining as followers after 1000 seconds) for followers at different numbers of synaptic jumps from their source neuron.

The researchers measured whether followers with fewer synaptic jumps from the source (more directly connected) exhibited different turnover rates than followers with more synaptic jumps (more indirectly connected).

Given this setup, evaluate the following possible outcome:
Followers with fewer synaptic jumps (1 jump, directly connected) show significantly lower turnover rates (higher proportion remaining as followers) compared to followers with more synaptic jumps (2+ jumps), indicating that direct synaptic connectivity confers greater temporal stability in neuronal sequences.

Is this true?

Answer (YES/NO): YES